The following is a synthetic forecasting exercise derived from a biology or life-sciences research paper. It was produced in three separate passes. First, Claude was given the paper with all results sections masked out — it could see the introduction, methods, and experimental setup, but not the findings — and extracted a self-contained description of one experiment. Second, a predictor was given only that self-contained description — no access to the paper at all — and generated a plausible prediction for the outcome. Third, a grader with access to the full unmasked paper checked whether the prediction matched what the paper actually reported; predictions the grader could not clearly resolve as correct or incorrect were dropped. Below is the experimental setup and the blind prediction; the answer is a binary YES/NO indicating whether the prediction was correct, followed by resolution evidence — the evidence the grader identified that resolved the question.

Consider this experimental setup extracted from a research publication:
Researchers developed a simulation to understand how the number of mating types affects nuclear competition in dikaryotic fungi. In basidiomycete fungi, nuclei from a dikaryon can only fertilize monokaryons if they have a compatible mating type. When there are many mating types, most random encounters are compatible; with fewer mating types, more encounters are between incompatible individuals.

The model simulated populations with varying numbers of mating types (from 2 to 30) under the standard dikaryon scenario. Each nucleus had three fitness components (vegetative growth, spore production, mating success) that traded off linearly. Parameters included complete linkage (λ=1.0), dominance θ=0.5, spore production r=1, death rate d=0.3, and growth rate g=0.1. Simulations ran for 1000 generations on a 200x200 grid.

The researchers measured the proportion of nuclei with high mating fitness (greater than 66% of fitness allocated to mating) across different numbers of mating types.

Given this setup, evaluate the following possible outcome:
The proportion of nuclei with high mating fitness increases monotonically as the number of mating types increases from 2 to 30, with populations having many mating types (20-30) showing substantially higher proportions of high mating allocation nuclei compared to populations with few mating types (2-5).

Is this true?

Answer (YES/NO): NO